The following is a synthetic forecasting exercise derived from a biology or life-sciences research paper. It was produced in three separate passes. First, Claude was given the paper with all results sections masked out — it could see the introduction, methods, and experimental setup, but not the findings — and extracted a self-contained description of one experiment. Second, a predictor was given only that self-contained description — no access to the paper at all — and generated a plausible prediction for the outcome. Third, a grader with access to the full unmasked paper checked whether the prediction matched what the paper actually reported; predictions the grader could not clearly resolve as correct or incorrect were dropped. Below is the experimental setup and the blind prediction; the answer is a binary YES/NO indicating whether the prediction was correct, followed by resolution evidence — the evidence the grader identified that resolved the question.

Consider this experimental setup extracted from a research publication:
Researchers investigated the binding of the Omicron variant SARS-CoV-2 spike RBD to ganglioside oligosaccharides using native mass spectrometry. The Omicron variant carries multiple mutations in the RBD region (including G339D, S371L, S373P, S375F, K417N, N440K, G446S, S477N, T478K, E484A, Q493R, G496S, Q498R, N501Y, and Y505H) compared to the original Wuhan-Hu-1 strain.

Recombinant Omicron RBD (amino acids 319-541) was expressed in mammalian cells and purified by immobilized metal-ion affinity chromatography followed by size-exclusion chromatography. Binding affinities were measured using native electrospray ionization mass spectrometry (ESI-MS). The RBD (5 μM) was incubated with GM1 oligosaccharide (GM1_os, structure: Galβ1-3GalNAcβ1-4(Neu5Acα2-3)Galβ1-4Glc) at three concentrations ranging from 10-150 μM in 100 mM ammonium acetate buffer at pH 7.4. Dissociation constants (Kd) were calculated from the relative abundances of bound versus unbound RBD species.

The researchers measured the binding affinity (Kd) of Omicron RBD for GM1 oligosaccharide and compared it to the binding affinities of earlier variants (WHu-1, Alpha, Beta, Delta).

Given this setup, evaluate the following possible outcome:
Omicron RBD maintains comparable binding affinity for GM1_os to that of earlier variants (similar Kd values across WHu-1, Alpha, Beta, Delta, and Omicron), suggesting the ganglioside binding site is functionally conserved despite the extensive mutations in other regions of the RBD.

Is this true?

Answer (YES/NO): NO